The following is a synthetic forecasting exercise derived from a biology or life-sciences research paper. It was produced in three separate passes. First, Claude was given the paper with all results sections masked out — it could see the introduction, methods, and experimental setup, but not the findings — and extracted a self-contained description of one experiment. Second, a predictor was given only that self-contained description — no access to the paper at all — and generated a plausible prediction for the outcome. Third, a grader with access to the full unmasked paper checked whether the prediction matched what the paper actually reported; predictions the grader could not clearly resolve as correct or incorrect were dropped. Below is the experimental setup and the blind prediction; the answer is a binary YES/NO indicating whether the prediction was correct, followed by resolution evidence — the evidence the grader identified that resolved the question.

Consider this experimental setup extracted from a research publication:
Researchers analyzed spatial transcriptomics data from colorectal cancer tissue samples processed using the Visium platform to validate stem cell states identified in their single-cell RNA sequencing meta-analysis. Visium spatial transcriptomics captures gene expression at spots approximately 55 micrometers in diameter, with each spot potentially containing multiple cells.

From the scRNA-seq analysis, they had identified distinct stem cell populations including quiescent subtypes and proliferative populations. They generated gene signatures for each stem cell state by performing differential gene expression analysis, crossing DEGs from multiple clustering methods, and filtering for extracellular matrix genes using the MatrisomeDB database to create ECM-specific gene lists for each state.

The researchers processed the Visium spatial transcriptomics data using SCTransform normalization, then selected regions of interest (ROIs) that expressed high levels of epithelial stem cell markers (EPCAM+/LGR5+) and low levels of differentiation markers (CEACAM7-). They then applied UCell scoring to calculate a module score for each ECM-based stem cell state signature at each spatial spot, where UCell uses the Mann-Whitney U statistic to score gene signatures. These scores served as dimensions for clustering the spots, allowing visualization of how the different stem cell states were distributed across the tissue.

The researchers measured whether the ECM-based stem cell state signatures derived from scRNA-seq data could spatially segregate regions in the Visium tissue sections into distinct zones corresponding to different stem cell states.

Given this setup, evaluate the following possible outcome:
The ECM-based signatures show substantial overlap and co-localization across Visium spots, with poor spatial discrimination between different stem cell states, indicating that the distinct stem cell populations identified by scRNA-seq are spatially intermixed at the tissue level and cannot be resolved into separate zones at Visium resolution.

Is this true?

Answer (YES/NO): NO